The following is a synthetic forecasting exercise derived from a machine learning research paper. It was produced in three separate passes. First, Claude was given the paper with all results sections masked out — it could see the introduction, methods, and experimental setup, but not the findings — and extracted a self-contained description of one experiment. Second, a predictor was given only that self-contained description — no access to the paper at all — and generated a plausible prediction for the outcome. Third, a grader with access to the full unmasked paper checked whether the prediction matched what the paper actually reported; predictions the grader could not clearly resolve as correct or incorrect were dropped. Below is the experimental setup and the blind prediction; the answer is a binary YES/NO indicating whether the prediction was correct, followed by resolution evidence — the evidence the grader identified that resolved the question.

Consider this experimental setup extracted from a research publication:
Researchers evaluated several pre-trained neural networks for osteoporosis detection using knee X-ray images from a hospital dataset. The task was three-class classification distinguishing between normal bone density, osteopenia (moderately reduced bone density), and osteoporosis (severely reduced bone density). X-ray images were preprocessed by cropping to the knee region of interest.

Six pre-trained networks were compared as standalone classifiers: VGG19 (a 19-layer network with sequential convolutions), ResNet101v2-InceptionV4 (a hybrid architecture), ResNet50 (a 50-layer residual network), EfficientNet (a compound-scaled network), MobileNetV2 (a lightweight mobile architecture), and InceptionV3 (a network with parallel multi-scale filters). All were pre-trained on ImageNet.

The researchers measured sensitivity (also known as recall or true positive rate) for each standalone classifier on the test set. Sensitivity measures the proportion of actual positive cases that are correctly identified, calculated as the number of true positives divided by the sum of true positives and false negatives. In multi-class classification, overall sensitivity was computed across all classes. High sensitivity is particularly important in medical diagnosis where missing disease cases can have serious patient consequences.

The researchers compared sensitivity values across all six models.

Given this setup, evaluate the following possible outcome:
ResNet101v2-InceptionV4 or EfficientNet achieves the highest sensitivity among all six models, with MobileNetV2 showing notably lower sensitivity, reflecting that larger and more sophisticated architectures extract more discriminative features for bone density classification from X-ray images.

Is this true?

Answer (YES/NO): NO